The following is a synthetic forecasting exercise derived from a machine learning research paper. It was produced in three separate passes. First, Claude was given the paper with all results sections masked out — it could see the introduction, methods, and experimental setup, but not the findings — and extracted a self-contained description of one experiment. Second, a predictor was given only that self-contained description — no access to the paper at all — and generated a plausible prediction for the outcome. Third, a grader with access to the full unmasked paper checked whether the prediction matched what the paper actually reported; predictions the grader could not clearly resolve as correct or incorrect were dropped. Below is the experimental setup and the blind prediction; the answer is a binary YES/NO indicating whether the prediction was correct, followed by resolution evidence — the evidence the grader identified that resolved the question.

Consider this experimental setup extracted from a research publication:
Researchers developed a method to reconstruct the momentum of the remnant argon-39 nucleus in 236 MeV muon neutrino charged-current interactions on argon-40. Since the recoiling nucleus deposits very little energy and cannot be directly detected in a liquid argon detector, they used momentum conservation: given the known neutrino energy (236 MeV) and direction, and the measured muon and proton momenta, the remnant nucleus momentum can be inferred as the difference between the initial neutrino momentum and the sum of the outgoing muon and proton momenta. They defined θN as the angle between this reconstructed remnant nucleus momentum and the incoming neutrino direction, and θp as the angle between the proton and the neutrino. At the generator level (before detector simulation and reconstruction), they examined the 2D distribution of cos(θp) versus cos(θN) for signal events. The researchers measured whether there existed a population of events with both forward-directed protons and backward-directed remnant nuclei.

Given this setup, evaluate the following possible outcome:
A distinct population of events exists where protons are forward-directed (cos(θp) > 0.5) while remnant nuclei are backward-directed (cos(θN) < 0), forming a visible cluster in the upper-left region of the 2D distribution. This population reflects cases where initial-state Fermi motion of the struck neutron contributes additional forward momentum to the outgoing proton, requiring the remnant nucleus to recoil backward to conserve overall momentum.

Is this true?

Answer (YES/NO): YES